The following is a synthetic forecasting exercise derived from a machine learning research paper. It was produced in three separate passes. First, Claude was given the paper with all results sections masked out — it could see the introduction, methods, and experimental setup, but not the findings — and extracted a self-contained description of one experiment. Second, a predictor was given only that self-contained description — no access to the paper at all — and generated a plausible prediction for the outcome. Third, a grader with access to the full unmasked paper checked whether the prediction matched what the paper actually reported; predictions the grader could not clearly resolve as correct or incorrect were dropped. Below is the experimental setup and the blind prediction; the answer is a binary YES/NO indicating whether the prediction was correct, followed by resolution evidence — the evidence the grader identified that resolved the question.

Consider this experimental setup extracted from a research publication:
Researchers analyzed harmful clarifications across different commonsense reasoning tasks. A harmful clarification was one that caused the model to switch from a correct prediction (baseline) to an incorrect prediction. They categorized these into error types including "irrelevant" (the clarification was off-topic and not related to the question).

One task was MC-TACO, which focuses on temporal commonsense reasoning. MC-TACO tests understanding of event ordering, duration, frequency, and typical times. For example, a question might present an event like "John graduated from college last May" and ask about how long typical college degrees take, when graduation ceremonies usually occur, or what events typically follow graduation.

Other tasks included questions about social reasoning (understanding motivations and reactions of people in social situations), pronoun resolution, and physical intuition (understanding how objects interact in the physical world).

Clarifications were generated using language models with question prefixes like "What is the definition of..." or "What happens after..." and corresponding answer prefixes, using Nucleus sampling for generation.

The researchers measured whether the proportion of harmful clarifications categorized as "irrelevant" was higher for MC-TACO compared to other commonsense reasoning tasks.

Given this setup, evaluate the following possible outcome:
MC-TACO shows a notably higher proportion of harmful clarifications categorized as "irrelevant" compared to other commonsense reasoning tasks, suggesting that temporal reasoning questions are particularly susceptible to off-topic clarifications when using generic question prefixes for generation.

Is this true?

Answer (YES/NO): YES